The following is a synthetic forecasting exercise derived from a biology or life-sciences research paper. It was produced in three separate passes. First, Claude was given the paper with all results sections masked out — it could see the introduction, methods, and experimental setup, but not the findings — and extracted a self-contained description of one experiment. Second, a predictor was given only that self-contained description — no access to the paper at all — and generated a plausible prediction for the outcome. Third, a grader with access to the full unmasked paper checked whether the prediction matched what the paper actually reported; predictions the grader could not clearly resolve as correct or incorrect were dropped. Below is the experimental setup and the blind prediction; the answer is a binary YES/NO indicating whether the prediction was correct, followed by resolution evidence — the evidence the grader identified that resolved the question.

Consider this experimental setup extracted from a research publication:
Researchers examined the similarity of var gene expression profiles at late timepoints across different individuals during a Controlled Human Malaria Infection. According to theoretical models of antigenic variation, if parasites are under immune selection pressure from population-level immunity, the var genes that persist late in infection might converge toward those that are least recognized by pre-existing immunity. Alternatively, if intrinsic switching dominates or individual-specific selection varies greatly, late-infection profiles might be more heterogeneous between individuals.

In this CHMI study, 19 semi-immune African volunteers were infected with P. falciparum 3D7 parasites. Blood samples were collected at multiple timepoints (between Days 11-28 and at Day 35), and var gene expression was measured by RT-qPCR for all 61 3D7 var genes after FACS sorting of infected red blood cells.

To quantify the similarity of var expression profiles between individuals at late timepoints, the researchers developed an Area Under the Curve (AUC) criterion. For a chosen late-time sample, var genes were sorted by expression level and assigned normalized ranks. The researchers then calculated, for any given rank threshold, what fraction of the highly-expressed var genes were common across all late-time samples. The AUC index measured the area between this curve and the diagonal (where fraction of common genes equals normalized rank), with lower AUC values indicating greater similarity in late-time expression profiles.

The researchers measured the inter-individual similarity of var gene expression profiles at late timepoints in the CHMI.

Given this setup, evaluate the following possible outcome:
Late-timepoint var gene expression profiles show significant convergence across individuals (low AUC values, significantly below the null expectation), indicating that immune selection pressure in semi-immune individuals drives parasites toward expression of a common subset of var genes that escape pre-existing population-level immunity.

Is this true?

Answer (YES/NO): NO